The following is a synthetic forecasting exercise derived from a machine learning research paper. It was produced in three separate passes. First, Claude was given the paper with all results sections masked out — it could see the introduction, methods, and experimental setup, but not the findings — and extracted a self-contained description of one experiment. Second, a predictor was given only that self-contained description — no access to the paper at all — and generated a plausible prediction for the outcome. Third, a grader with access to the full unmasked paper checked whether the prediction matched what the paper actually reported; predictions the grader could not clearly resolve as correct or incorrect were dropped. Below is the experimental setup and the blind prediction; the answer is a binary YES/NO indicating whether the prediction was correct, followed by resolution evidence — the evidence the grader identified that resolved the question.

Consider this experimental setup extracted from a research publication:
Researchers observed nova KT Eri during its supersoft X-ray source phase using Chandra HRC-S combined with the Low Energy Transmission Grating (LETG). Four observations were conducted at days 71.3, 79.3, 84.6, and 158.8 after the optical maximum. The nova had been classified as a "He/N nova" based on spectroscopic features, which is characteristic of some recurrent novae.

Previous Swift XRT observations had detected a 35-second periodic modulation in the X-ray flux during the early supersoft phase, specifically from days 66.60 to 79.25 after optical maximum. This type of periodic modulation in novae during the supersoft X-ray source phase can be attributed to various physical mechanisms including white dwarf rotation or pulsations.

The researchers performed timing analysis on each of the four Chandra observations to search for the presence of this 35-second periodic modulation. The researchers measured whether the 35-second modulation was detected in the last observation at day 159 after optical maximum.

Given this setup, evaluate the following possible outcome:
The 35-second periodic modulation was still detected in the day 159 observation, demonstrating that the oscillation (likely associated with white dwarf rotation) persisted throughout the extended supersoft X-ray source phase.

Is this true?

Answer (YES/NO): NO